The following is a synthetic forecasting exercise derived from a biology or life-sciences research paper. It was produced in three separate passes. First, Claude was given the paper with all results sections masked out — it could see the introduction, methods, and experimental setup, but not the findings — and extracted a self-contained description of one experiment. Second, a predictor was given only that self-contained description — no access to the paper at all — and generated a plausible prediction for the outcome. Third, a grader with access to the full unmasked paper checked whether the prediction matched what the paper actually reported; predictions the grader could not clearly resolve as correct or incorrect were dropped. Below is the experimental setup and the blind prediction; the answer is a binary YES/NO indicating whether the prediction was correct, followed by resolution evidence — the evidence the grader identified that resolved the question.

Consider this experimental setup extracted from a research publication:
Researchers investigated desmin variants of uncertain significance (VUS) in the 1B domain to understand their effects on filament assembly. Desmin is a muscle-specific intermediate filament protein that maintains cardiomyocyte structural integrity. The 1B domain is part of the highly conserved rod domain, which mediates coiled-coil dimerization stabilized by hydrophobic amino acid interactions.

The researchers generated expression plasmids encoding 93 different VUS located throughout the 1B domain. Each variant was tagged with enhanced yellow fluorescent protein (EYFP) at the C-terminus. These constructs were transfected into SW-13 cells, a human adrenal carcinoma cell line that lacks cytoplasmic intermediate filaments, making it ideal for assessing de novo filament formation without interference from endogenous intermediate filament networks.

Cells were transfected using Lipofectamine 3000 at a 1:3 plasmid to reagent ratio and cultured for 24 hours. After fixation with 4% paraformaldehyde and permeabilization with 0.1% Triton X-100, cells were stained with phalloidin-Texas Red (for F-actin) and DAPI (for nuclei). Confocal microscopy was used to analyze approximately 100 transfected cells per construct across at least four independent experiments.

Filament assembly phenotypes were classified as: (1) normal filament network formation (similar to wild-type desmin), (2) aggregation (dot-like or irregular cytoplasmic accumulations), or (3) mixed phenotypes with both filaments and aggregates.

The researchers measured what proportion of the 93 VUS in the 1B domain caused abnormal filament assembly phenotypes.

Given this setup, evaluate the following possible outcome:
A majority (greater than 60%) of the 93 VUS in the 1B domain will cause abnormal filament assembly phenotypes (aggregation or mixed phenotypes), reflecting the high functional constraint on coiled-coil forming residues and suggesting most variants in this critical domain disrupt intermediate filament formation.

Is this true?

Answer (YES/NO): NO